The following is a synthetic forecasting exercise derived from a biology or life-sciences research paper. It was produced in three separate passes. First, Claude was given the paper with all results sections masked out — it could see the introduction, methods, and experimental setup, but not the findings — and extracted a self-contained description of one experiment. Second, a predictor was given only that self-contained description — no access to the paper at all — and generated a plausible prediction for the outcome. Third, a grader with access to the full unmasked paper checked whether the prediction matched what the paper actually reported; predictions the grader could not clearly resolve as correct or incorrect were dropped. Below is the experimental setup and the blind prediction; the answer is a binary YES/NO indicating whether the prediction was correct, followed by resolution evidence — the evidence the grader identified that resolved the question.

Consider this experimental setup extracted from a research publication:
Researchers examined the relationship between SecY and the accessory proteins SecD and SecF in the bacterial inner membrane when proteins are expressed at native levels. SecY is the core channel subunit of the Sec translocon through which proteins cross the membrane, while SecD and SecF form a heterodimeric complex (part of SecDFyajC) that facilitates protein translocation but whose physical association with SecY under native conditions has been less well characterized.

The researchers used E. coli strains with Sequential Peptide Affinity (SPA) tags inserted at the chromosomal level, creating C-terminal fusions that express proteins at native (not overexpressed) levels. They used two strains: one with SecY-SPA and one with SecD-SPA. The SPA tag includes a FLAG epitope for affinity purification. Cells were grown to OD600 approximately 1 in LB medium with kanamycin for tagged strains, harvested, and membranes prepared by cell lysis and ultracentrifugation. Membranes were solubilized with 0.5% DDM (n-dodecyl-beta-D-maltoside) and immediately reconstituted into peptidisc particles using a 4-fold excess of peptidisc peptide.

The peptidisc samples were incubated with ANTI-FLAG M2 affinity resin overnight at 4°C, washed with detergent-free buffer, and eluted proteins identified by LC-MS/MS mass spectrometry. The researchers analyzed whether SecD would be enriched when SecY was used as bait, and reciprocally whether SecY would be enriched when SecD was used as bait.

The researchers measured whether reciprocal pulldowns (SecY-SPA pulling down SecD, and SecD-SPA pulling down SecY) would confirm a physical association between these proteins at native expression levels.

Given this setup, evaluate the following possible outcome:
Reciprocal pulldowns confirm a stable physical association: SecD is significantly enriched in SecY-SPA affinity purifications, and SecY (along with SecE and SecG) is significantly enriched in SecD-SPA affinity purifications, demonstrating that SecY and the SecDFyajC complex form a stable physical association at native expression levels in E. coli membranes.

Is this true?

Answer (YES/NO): YES